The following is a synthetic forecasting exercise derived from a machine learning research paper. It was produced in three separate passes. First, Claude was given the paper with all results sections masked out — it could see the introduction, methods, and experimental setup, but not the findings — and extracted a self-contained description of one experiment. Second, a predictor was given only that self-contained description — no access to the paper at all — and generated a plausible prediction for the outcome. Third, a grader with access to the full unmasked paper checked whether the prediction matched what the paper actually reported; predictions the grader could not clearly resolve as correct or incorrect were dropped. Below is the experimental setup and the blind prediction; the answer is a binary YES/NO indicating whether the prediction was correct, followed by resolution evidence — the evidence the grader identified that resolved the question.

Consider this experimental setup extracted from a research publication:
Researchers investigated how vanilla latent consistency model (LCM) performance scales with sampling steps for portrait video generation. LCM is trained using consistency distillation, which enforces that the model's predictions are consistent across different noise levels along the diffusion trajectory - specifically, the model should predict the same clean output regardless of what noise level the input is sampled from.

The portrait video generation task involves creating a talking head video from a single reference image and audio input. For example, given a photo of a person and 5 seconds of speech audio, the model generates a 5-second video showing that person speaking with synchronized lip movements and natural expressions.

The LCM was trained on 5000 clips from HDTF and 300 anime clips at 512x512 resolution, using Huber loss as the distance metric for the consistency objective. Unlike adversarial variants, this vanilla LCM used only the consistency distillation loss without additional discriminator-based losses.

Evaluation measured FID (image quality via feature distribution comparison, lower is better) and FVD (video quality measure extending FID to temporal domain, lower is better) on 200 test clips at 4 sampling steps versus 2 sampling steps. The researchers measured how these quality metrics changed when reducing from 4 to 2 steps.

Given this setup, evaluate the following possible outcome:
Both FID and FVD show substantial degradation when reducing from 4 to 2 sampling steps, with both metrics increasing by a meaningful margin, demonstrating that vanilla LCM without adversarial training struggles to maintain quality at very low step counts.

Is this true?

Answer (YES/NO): YES